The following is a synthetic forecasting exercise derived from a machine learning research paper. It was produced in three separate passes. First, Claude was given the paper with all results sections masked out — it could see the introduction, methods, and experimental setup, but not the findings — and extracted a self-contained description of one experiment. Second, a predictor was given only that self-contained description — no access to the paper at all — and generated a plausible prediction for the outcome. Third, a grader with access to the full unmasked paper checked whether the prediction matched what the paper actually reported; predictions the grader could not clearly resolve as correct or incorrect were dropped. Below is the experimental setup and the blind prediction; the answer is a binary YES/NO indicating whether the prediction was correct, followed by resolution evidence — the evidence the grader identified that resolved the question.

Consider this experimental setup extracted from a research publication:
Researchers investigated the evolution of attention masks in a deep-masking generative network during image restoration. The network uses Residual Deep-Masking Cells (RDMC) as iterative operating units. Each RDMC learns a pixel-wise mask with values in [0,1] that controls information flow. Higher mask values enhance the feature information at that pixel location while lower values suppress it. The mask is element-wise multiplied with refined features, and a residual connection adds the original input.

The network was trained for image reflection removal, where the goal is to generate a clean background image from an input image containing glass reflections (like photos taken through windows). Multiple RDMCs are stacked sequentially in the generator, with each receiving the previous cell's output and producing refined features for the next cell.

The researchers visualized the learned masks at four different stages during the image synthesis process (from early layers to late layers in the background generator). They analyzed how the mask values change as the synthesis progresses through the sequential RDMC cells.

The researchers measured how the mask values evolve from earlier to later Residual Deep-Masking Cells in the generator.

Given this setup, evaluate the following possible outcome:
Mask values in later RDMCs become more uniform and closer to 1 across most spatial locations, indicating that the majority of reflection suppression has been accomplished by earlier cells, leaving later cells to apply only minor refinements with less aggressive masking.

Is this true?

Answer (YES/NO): NO